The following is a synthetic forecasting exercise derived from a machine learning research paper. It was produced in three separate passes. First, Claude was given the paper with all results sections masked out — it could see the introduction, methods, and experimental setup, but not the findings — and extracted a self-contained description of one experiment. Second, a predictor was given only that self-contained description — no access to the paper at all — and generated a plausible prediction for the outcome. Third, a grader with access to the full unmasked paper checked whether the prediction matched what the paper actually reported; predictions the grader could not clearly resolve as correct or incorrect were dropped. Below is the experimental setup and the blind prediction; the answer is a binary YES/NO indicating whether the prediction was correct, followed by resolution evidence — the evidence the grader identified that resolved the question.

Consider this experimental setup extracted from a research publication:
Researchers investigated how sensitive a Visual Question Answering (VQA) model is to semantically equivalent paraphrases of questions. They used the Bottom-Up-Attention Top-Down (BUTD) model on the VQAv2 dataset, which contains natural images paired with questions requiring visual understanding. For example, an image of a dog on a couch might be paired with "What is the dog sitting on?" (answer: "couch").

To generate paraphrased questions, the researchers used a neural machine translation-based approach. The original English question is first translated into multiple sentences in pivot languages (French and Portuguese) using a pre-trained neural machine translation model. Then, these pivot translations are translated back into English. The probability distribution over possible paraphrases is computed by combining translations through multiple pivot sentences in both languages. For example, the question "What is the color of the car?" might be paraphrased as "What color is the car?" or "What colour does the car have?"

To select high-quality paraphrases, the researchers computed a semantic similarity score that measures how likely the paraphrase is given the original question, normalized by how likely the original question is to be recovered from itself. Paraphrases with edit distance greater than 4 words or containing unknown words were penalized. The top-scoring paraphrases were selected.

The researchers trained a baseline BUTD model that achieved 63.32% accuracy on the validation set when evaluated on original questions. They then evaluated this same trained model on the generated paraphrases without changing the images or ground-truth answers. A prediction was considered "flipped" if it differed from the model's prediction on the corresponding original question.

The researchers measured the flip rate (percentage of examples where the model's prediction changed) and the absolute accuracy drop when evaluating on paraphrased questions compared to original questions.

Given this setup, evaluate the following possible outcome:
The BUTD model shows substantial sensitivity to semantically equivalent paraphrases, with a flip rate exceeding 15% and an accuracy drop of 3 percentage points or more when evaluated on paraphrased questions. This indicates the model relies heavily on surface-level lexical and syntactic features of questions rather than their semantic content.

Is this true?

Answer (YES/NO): YES